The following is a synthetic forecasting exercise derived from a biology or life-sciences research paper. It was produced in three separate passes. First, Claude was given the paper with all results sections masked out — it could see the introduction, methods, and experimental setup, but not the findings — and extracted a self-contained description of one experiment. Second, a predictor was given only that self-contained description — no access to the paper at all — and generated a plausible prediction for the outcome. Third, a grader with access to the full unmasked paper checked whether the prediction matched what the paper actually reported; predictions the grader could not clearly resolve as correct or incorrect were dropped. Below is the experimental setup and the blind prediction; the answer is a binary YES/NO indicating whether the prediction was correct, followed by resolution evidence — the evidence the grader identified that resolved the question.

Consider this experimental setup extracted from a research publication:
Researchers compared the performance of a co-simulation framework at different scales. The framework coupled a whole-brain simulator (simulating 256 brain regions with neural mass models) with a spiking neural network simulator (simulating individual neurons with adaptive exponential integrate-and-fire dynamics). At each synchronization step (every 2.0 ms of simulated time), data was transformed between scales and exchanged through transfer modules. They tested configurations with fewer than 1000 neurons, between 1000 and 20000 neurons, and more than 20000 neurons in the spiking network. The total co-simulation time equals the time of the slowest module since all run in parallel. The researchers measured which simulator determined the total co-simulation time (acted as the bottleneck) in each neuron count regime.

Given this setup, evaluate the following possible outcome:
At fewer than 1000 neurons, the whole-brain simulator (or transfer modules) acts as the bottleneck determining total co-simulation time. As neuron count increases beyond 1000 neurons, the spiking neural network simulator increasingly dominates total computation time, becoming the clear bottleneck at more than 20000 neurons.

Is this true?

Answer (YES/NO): YES